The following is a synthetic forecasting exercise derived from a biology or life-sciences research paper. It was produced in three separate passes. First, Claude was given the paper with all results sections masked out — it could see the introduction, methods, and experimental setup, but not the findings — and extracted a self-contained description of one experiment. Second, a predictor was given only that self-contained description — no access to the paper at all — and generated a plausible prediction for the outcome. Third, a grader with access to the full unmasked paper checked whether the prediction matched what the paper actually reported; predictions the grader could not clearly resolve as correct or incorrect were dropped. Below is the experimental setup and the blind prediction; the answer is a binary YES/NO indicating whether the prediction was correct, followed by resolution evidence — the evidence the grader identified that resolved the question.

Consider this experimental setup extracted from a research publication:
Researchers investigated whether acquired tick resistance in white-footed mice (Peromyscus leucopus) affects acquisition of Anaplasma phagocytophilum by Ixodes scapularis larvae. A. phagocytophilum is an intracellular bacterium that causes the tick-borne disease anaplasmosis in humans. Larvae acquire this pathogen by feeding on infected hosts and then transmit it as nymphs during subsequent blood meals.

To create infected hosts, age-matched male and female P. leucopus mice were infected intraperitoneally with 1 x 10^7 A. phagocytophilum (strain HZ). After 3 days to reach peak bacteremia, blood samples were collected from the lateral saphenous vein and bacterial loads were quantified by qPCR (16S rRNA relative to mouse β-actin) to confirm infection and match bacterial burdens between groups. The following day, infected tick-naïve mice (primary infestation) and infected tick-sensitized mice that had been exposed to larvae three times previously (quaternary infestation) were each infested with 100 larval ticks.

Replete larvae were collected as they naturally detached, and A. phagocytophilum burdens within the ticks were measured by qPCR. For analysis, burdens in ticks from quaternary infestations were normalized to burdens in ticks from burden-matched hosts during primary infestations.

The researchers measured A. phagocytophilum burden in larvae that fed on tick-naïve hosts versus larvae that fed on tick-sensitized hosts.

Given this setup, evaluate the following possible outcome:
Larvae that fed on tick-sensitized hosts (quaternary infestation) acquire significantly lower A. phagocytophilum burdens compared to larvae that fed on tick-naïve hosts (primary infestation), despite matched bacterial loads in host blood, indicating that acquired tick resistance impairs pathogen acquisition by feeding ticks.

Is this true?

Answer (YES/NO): NO